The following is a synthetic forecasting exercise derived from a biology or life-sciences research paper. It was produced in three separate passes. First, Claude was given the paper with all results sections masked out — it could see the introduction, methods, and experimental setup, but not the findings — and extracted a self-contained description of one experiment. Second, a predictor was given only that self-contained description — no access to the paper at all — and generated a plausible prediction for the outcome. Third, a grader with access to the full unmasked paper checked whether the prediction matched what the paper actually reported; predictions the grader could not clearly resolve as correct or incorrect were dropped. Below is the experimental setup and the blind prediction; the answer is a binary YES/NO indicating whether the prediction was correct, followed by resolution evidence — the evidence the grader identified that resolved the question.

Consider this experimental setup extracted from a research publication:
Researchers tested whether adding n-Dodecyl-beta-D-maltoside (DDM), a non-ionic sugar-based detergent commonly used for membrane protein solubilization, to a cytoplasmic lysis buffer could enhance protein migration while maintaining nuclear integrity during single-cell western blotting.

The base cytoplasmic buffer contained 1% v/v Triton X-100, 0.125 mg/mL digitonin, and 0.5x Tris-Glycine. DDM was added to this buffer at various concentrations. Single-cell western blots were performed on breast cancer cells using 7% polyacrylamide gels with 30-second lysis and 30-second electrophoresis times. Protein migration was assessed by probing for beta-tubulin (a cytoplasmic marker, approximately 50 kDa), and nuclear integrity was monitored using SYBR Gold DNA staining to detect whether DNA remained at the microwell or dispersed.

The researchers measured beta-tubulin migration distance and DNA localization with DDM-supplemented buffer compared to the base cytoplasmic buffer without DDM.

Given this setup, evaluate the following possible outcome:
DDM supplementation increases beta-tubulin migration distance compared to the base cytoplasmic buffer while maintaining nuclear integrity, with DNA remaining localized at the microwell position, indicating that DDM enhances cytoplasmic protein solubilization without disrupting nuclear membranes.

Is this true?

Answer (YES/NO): NO